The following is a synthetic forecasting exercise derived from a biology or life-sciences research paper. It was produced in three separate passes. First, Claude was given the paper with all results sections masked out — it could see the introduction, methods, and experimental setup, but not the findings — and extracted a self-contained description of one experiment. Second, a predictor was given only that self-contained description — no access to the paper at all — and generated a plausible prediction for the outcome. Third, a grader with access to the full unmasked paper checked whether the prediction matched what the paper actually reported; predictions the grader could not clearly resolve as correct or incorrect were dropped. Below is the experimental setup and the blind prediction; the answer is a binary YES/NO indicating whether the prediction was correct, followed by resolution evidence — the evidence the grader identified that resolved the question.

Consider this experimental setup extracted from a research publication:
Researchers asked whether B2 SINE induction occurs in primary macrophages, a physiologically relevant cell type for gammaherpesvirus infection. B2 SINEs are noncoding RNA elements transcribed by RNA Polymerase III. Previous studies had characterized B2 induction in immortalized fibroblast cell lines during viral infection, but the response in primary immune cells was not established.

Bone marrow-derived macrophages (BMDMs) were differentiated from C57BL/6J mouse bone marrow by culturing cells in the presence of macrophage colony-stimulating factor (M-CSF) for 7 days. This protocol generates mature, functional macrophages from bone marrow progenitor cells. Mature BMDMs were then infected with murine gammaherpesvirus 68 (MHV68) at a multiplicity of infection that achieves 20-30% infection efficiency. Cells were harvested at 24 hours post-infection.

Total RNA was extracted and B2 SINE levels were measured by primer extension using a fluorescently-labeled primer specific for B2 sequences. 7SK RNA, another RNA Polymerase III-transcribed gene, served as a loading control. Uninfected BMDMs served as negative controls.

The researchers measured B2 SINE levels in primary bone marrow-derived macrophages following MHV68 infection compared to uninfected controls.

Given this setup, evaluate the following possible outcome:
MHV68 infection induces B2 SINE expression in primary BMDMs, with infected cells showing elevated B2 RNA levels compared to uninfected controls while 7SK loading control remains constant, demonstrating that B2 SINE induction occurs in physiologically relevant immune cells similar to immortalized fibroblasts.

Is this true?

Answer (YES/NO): YES